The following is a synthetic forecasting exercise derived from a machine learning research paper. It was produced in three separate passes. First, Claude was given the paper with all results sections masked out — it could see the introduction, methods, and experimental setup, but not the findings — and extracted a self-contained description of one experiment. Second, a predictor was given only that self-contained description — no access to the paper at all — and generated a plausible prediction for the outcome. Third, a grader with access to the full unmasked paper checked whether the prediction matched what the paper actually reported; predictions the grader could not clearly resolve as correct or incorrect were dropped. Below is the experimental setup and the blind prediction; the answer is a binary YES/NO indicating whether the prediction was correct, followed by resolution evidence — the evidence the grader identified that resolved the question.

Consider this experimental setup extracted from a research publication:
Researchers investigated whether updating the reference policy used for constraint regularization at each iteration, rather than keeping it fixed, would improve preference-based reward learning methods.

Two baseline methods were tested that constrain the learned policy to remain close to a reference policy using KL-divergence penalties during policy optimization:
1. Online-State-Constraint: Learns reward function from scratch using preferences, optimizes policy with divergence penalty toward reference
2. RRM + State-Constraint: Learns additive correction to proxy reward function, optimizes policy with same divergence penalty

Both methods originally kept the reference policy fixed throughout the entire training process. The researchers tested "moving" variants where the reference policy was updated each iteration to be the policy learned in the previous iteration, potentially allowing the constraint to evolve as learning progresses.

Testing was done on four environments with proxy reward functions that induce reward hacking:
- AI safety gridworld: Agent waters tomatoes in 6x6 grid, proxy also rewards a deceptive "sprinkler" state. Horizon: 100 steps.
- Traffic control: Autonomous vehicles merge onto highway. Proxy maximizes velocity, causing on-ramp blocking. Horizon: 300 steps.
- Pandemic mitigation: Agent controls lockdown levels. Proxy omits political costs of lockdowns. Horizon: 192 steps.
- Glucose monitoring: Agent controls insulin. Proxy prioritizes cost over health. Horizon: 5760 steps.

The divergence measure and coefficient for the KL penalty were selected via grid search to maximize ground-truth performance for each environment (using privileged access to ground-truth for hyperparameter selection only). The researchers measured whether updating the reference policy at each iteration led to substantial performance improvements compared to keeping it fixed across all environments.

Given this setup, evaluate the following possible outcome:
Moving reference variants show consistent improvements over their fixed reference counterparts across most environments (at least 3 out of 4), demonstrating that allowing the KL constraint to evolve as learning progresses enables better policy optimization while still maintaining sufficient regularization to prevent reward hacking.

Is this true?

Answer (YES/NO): NO